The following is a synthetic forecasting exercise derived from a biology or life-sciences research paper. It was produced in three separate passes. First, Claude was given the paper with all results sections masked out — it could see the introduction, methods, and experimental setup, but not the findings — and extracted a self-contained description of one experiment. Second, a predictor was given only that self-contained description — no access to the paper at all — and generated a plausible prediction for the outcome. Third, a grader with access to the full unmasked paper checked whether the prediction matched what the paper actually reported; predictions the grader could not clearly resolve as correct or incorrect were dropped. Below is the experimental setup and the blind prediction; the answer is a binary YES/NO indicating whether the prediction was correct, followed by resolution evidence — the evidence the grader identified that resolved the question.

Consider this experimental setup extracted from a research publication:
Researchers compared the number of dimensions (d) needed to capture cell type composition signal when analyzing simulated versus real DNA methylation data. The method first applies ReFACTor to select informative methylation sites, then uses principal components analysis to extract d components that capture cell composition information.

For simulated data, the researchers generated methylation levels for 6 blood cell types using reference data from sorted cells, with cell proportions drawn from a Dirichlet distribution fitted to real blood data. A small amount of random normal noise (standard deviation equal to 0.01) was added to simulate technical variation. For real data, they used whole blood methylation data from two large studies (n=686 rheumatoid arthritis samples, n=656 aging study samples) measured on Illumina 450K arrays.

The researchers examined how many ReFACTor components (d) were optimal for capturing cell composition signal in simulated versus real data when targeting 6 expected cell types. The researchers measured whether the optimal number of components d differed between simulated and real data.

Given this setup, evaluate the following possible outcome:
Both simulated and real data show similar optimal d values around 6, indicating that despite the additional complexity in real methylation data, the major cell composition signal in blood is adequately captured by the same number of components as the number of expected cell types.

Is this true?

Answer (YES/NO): NO